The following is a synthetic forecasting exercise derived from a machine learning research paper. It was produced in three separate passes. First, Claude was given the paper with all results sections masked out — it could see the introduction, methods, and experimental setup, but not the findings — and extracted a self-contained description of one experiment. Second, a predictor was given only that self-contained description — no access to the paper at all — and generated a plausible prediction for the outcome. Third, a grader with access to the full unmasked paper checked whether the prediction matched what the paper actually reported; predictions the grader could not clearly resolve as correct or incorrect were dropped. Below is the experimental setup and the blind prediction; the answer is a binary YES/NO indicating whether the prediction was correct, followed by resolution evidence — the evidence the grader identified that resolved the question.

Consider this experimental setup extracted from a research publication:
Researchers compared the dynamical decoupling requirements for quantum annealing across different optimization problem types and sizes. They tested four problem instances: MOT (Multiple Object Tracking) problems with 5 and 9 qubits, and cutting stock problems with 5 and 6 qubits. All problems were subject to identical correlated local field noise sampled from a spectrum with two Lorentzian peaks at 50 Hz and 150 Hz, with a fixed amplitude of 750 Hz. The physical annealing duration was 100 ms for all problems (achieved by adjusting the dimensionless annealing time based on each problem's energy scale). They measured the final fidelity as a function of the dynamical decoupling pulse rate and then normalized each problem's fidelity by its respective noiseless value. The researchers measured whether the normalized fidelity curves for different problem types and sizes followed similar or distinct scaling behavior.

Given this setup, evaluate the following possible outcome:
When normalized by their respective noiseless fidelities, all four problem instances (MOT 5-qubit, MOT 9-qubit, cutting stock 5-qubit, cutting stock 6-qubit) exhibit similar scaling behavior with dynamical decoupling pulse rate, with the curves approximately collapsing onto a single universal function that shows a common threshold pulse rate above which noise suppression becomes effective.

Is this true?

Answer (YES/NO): YES